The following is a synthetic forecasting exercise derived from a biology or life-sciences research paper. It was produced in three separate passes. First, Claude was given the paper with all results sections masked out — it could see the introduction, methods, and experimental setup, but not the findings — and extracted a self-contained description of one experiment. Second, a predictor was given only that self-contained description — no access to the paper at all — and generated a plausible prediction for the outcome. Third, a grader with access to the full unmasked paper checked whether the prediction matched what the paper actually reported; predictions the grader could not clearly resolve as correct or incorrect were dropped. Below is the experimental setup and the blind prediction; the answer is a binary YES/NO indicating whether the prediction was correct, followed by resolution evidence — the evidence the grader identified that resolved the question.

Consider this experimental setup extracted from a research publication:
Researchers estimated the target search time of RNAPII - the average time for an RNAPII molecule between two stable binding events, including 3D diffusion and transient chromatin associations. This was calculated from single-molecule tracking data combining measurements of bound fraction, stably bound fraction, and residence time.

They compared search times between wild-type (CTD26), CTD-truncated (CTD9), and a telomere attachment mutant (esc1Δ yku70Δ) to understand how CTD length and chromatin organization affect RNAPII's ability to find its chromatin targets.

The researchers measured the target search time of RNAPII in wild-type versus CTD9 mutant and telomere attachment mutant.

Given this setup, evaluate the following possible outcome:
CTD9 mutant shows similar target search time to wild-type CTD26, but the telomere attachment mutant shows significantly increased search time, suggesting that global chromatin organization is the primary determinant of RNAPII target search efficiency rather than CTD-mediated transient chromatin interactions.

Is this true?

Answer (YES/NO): NO